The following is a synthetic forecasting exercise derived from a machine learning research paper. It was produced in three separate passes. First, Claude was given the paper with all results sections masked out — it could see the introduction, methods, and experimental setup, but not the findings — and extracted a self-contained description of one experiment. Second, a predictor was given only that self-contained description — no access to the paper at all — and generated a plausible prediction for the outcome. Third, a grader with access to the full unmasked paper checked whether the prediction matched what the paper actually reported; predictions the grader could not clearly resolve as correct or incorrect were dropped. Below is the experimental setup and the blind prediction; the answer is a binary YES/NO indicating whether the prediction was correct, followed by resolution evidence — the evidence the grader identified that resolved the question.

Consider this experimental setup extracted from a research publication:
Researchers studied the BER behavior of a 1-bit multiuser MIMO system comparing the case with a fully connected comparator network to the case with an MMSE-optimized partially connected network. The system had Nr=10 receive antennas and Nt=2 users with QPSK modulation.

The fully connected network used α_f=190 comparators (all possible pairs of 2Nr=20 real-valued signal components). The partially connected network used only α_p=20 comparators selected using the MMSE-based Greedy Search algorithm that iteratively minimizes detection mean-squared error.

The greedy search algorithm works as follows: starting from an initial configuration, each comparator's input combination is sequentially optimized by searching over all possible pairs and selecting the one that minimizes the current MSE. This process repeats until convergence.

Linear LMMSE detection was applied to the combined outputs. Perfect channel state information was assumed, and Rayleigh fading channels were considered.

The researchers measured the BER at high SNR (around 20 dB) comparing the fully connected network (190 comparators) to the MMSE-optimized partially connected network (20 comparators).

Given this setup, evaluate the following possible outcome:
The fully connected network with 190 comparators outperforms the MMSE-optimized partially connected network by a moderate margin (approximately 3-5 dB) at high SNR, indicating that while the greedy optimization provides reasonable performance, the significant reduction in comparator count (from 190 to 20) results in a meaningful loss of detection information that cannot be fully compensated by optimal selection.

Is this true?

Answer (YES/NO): NO